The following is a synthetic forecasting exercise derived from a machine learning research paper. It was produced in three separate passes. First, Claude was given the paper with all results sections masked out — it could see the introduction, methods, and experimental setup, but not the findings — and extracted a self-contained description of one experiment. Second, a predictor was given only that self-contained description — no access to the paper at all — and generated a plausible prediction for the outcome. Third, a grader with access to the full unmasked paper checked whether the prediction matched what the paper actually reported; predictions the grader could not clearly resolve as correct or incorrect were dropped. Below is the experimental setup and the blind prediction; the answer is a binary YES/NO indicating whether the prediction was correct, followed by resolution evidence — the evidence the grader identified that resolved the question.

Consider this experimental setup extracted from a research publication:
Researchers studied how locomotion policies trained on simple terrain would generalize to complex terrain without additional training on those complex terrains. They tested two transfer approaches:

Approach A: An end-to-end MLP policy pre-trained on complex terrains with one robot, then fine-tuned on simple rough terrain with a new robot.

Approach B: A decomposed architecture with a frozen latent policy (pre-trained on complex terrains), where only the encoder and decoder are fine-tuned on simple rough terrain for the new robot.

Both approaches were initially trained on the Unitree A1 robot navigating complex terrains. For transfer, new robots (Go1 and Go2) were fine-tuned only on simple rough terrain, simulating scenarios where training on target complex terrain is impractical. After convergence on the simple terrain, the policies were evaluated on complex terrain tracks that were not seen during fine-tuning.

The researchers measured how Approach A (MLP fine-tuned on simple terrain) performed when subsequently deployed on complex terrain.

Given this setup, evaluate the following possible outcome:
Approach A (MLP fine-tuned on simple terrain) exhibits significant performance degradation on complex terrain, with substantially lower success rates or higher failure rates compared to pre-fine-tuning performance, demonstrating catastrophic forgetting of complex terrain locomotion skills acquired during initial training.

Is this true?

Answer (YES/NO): YES